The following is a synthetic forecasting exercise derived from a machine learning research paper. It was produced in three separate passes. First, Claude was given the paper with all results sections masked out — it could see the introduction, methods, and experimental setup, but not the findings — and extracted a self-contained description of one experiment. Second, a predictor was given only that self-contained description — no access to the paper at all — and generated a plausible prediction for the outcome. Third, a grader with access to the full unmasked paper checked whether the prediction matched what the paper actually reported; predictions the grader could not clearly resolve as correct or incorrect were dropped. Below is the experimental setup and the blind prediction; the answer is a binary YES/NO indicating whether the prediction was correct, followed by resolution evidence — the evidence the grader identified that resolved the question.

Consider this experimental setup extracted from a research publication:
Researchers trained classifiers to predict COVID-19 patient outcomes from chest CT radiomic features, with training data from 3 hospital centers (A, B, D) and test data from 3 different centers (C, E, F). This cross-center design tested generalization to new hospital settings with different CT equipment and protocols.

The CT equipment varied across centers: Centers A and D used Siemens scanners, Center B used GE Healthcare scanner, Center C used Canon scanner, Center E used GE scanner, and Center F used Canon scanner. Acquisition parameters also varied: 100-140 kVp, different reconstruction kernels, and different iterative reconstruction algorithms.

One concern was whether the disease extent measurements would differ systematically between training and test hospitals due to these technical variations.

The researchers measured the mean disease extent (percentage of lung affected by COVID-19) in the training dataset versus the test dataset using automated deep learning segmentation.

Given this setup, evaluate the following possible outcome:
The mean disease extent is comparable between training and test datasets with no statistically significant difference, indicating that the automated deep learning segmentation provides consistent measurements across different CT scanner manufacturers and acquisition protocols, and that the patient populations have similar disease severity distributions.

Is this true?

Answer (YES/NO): YES